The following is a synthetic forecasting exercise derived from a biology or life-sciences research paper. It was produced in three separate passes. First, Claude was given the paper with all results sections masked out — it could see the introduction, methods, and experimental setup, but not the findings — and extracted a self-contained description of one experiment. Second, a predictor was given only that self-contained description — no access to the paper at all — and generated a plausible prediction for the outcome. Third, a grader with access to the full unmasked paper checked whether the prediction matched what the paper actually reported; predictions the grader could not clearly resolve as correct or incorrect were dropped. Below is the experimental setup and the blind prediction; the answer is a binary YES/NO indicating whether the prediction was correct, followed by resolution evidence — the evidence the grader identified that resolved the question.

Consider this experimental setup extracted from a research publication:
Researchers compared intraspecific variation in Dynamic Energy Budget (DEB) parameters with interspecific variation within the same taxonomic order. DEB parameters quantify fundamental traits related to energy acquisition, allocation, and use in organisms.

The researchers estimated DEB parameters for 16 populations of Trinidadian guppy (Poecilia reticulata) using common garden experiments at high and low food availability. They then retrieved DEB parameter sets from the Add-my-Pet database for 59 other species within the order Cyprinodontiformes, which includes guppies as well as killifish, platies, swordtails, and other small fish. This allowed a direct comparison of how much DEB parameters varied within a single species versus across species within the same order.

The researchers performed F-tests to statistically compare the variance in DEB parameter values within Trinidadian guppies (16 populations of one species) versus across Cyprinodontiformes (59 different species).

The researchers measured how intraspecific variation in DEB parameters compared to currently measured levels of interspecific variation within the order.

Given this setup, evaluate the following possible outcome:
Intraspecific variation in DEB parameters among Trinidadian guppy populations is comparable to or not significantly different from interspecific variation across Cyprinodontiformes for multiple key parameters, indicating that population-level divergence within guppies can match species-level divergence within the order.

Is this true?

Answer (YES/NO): NO